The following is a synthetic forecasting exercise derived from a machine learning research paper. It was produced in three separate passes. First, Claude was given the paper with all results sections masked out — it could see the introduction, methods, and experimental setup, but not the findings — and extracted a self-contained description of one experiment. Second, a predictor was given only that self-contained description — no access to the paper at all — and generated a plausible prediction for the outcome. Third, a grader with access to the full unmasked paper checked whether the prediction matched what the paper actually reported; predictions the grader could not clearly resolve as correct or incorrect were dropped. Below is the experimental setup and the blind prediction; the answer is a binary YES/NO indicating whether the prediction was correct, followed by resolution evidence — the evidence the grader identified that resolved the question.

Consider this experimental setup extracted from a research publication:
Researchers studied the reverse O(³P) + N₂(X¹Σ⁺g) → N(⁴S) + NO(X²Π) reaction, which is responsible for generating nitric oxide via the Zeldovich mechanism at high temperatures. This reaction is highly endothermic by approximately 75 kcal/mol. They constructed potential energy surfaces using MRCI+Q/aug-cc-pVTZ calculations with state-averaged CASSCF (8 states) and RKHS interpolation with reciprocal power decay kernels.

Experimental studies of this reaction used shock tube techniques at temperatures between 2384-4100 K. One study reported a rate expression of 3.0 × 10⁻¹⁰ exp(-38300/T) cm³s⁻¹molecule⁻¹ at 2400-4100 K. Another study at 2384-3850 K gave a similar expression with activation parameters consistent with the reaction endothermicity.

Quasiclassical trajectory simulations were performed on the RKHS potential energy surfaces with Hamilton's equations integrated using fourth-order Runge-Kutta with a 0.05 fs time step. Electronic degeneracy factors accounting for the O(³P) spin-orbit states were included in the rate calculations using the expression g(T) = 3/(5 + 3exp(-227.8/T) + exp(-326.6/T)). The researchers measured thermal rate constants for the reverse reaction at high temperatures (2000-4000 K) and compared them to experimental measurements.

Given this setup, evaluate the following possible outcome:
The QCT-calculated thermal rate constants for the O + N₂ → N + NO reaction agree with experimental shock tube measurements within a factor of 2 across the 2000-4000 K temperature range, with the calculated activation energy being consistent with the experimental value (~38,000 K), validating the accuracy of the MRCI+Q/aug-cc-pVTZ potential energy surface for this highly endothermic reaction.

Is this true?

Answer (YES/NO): YES